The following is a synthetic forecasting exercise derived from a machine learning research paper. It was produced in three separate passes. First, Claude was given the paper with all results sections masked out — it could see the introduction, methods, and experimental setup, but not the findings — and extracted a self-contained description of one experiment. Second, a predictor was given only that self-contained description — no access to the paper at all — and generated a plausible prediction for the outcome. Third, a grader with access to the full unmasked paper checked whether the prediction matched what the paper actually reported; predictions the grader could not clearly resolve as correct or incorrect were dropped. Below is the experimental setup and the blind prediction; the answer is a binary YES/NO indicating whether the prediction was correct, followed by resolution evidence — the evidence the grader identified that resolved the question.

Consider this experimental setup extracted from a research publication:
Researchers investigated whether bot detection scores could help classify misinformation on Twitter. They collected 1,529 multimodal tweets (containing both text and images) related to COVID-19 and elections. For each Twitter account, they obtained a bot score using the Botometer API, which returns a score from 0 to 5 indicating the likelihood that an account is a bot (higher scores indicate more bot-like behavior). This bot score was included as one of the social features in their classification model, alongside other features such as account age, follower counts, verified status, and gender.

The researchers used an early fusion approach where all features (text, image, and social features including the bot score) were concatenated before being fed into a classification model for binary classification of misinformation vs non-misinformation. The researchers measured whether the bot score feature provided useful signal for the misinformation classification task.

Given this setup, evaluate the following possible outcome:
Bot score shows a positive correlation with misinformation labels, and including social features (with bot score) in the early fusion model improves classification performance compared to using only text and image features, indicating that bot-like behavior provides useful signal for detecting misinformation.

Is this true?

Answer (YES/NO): NO